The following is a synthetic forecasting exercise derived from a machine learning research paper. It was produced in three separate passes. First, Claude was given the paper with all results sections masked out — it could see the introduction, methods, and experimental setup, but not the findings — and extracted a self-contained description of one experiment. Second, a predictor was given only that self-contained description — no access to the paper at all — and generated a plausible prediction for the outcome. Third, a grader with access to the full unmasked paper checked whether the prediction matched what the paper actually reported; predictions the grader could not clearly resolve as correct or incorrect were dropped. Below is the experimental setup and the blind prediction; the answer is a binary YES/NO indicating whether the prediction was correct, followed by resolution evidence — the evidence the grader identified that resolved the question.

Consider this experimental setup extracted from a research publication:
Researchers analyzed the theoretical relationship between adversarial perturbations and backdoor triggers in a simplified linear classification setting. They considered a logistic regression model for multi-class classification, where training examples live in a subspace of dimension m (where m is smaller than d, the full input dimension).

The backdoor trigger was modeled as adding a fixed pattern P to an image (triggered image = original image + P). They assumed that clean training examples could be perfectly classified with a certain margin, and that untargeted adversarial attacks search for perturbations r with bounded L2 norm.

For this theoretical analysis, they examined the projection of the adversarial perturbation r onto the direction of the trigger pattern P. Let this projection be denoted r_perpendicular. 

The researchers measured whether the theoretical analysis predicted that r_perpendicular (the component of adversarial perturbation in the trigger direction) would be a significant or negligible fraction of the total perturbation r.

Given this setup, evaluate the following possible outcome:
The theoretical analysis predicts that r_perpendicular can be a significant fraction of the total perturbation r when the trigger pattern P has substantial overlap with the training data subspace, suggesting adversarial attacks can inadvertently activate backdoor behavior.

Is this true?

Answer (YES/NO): NO